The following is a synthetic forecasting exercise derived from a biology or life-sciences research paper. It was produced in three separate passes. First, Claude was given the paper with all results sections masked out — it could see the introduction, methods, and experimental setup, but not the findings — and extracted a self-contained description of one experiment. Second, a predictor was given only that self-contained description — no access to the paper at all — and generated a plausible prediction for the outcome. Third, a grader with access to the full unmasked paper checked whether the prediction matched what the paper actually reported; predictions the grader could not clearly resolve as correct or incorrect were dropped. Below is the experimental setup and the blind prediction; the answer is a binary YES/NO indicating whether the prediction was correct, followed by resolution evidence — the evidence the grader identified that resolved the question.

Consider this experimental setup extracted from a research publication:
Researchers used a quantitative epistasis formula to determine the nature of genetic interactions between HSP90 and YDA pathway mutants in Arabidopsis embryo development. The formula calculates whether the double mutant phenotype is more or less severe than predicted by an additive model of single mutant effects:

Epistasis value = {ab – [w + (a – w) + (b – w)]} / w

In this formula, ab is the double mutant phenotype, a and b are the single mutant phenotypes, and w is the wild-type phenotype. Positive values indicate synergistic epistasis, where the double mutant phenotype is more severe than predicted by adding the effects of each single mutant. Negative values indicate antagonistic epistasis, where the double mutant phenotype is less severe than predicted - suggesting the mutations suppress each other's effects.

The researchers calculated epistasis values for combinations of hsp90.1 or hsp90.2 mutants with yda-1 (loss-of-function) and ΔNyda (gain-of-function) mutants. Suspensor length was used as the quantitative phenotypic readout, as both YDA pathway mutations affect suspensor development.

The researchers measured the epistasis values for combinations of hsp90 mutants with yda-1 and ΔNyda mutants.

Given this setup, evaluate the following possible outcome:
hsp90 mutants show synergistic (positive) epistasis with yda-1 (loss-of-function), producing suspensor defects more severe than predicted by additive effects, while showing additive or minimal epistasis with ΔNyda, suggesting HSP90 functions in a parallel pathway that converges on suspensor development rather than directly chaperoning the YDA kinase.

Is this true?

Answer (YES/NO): NO